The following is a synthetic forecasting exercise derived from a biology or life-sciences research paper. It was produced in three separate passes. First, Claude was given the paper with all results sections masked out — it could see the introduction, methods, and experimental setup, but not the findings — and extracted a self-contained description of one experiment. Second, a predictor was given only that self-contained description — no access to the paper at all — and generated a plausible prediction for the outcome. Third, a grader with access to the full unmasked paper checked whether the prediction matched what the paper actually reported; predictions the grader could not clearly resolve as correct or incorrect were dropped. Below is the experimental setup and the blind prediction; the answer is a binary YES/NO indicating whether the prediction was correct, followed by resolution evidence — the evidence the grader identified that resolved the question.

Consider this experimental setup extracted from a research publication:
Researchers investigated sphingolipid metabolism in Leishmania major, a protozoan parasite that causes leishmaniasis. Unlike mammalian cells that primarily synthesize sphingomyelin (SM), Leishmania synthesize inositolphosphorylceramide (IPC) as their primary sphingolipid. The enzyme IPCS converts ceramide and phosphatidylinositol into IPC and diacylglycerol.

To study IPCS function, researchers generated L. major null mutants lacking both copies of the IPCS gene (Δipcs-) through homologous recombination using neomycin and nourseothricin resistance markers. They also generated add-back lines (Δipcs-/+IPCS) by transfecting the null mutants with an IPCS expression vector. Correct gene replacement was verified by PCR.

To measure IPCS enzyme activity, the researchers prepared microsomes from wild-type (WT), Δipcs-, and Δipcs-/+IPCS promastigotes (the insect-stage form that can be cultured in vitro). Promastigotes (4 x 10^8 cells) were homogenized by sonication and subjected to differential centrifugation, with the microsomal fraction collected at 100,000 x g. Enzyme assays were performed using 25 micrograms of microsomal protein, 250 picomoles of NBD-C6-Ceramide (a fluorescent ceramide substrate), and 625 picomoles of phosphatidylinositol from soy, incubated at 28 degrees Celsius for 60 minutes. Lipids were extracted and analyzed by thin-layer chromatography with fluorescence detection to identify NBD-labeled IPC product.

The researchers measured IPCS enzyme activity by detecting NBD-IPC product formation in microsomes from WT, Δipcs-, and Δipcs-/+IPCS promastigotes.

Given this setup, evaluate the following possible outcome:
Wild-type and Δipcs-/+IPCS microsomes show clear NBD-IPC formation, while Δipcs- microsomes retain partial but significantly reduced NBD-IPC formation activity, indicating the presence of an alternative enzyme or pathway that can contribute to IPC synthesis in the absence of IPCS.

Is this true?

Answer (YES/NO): NO